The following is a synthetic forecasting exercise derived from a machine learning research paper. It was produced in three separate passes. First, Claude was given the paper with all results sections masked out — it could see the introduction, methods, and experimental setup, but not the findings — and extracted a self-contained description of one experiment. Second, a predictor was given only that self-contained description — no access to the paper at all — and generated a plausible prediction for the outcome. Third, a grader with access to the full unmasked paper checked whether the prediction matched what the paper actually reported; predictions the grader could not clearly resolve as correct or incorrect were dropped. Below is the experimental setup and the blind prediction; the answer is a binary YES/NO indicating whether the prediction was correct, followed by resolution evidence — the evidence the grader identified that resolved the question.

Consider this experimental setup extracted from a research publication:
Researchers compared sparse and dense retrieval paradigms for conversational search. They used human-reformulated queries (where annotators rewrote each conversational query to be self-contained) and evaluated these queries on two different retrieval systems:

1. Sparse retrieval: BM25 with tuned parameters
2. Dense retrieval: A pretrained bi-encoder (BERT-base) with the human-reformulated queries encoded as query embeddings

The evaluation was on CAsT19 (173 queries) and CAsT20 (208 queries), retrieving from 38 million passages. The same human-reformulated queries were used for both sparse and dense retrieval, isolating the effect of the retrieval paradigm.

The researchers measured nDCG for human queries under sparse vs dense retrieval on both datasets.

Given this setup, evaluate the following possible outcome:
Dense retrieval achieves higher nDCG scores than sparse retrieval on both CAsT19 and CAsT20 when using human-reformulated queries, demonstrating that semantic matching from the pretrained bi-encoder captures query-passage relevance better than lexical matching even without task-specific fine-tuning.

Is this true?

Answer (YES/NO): YES